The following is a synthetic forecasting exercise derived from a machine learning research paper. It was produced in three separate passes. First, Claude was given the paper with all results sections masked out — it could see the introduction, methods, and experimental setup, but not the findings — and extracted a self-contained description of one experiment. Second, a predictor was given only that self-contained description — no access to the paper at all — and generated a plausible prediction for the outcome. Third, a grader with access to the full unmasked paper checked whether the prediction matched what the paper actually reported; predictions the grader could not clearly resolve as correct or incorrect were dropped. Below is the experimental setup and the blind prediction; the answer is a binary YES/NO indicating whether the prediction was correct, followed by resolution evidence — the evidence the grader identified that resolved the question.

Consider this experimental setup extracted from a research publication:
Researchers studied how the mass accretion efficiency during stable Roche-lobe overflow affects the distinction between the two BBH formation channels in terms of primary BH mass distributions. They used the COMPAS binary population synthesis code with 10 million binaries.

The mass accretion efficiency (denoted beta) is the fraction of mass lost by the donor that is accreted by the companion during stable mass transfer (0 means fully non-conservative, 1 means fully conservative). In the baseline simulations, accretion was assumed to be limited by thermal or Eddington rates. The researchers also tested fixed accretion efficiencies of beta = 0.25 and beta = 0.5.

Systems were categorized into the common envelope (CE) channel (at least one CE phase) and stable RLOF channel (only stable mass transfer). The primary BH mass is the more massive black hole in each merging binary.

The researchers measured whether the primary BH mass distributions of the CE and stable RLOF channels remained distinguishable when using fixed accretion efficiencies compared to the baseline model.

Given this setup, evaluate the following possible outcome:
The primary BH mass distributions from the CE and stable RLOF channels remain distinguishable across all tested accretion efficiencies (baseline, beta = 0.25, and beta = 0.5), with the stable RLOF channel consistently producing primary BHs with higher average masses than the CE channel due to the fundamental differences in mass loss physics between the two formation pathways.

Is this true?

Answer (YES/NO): NO